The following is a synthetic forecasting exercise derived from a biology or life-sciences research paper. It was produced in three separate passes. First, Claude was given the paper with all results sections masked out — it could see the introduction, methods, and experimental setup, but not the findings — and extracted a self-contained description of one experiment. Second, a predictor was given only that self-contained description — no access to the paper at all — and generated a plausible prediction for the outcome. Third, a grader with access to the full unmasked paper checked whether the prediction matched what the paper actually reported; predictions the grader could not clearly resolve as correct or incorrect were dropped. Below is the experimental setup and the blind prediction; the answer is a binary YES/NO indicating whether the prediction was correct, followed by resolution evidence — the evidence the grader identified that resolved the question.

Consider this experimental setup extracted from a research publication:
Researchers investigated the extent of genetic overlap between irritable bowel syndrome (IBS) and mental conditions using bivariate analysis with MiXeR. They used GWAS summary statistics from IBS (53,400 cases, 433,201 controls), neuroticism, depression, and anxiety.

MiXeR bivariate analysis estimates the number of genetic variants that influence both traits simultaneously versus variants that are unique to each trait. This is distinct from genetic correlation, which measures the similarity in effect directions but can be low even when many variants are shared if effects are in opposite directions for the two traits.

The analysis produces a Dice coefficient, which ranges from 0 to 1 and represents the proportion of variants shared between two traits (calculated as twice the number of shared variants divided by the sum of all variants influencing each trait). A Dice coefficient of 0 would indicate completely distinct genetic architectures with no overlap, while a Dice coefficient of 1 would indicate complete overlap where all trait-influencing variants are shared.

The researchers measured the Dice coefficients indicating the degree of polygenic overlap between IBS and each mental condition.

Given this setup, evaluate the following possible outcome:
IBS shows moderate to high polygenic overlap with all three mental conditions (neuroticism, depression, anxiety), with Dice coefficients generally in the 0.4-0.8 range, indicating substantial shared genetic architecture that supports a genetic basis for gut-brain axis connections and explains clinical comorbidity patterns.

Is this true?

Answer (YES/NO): NO